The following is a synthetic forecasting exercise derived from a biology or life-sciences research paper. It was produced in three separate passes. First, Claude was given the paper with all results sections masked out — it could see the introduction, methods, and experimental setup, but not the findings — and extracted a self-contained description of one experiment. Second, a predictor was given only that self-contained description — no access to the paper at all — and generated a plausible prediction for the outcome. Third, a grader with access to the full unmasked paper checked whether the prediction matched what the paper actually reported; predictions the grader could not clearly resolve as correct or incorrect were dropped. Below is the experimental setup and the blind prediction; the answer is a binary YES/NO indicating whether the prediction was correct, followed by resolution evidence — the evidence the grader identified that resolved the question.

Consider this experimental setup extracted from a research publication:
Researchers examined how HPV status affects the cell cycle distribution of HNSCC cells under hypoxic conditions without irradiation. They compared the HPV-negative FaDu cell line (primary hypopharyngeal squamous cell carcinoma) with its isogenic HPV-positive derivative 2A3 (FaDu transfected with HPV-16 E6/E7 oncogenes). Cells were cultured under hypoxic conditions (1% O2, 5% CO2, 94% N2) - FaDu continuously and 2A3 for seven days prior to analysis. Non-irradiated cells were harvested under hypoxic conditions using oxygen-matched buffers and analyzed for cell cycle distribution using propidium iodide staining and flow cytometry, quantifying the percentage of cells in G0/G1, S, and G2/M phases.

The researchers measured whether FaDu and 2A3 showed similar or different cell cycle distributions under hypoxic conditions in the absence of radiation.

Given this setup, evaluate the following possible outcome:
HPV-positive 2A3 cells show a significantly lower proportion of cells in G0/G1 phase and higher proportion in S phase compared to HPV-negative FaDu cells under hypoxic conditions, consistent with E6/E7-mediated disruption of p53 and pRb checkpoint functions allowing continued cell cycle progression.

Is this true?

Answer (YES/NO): NO